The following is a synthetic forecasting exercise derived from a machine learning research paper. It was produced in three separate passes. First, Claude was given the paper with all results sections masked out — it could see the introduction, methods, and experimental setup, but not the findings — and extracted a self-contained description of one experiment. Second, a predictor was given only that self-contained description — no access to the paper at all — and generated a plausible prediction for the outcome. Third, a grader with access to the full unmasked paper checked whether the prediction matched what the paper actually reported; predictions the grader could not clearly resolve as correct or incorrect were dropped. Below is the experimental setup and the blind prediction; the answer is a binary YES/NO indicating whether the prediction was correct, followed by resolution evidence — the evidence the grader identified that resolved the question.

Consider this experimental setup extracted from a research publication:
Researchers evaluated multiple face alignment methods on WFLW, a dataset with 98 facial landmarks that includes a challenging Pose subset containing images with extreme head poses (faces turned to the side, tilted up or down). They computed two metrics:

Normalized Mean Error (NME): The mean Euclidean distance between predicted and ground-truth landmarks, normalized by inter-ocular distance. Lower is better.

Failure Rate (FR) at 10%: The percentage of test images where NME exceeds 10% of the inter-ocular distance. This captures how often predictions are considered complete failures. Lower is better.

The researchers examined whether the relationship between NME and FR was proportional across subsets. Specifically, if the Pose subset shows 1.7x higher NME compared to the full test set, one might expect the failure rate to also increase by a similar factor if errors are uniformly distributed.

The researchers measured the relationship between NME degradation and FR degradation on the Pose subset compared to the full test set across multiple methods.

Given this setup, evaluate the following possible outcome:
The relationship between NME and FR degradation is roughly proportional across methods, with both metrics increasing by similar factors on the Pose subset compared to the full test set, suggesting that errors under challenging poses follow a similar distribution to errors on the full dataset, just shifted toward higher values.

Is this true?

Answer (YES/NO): NO